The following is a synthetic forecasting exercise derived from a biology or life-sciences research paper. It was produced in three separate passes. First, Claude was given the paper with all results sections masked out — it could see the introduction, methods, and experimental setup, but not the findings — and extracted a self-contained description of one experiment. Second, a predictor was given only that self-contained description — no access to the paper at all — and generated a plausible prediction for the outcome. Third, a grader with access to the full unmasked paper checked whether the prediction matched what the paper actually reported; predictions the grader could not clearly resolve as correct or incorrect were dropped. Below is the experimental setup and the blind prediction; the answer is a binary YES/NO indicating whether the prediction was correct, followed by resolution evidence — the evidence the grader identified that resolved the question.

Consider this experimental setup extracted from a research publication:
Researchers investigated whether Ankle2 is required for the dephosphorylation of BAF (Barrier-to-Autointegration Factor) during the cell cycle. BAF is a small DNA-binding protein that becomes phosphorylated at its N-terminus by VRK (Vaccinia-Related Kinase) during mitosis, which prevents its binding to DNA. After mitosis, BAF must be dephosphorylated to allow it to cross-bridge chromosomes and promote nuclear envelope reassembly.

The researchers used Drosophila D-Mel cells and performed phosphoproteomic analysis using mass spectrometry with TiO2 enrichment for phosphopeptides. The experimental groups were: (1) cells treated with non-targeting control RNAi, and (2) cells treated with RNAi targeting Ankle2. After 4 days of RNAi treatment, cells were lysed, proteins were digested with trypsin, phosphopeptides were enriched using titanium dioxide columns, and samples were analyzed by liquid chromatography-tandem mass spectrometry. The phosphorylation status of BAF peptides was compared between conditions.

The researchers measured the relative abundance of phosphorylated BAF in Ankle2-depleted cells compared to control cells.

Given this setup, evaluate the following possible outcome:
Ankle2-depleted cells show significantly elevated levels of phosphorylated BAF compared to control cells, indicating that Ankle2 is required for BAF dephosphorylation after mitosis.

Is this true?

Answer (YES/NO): YES